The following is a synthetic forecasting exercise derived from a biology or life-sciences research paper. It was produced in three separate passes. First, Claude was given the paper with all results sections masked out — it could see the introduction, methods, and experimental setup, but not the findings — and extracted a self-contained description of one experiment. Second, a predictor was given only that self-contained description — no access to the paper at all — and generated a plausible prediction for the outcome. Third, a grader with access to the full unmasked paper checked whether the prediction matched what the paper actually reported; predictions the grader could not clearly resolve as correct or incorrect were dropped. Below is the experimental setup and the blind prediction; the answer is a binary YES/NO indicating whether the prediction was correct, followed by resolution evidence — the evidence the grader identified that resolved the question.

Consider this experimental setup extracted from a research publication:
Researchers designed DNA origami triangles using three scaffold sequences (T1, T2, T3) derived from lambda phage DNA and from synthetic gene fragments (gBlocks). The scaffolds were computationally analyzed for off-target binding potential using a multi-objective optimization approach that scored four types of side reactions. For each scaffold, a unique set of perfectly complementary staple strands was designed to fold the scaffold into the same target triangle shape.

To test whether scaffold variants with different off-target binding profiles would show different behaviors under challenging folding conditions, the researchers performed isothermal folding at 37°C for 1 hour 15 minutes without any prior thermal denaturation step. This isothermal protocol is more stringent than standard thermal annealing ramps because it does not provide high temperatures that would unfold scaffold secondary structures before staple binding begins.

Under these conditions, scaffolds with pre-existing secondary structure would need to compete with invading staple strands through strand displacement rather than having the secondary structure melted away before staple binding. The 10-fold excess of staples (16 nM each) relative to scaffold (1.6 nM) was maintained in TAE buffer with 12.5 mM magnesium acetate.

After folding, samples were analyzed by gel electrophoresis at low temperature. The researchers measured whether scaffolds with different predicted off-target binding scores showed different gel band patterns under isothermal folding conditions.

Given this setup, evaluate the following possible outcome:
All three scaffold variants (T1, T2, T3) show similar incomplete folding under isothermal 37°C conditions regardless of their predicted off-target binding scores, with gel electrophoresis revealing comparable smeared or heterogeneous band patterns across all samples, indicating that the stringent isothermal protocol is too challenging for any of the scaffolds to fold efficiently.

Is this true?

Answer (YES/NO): YES